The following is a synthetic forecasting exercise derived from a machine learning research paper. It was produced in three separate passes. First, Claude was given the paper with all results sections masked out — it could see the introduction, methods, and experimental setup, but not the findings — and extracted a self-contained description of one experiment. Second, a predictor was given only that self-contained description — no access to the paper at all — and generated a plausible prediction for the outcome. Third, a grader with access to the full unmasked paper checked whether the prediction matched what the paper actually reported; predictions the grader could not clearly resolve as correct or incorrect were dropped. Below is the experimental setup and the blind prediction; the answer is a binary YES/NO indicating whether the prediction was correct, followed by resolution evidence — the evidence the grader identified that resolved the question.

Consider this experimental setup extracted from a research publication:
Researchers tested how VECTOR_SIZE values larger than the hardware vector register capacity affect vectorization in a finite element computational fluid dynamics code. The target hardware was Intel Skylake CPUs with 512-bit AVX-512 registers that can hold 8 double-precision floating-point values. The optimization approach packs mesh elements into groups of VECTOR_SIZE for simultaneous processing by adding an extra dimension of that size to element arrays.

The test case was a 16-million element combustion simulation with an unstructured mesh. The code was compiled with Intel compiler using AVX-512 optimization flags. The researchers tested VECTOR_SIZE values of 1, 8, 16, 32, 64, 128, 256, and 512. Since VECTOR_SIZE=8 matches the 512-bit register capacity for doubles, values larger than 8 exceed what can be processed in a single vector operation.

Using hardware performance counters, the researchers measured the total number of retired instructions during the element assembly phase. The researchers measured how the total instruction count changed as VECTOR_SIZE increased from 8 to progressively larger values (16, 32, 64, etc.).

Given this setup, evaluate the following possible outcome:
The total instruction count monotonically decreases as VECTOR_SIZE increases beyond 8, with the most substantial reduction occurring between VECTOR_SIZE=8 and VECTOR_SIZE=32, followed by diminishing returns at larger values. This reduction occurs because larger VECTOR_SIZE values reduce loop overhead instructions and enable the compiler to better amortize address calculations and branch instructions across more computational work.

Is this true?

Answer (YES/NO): NO